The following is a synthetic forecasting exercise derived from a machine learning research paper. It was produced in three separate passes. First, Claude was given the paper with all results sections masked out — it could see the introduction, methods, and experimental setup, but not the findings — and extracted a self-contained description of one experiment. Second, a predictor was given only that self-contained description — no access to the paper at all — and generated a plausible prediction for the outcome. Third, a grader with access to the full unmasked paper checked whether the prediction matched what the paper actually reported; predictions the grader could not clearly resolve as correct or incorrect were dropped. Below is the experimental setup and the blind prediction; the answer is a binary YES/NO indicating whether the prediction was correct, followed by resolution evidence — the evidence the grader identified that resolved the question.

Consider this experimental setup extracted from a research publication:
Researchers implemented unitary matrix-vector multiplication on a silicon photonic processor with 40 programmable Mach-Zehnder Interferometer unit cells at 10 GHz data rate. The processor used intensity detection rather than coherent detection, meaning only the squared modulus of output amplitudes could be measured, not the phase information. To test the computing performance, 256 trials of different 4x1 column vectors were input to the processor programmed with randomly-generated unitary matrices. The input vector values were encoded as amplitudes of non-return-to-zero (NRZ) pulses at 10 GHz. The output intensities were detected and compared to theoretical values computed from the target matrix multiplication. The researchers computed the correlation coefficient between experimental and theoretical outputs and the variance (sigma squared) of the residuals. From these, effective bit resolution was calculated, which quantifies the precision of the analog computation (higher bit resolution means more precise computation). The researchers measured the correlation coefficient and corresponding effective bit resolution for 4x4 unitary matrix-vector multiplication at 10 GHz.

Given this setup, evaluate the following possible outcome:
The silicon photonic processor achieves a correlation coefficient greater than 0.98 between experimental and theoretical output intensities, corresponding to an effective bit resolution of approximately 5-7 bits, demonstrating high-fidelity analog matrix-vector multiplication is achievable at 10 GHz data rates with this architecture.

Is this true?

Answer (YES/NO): NO